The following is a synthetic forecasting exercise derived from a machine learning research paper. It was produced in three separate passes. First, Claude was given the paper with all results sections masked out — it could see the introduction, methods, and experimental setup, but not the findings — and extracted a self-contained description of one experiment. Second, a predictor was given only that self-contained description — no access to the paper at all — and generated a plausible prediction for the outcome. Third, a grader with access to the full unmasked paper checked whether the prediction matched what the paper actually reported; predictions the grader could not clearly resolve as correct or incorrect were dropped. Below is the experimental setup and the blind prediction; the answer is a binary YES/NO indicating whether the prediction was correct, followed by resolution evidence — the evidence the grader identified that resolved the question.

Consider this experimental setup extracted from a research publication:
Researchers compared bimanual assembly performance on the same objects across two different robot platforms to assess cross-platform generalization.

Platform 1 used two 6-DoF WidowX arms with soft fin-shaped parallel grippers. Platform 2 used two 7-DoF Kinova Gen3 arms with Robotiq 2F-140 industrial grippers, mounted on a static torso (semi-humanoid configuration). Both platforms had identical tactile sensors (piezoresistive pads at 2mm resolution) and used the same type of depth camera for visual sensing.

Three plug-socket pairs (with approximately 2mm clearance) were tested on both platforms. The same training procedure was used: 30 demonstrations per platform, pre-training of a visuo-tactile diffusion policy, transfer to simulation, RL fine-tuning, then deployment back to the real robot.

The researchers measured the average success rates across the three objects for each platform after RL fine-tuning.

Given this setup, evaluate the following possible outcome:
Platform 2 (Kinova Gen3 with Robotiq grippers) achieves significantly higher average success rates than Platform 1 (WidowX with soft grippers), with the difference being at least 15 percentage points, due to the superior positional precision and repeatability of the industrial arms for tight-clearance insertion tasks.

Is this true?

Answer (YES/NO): NO